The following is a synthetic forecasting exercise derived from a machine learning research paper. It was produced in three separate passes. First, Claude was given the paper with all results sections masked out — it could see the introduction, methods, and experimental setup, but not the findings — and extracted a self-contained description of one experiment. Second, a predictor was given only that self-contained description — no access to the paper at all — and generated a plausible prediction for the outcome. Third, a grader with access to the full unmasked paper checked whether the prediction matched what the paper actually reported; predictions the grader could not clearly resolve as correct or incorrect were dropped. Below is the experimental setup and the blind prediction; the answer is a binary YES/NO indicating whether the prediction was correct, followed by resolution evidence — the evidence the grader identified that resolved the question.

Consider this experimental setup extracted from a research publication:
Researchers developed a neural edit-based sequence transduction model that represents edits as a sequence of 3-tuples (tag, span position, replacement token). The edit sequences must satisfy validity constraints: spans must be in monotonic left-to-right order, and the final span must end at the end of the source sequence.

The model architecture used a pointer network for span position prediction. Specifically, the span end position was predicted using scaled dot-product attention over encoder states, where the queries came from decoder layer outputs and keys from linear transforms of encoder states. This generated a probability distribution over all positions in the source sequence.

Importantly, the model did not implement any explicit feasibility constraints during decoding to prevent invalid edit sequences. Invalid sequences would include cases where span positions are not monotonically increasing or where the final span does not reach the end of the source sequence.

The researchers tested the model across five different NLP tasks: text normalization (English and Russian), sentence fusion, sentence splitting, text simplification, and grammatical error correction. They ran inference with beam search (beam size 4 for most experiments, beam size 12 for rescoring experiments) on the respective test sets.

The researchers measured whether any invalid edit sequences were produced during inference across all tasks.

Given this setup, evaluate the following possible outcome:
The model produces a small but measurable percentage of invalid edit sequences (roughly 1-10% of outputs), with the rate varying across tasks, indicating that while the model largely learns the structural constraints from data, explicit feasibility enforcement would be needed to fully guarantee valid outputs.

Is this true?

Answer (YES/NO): NO